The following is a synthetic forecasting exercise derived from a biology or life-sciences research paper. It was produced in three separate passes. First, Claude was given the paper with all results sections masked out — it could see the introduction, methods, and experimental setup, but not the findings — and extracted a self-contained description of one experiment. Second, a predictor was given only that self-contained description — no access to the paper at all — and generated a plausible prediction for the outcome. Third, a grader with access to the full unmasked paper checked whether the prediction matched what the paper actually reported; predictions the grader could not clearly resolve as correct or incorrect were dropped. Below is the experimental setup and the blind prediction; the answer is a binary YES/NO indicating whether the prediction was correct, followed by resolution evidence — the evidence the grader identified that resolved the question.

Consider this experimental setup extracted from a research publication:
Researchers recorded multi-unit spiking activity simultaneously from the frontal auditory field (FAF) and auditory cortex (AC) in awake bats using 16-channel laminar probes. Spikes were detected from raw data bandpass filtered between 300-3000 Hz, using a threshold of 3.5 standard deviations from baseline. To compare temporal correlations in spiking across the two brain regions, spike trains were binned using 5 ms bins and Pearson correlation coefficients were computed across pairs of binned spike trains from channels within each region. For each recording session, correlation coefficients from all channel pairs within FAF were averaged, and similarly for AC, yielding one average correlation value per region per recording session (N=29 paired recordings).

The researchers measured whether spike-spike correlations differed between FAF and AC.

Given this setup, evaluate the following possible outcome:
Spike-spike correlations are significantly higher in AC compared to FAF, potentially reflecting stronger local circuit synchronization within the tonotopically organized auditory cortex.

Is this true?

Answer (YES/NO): NO